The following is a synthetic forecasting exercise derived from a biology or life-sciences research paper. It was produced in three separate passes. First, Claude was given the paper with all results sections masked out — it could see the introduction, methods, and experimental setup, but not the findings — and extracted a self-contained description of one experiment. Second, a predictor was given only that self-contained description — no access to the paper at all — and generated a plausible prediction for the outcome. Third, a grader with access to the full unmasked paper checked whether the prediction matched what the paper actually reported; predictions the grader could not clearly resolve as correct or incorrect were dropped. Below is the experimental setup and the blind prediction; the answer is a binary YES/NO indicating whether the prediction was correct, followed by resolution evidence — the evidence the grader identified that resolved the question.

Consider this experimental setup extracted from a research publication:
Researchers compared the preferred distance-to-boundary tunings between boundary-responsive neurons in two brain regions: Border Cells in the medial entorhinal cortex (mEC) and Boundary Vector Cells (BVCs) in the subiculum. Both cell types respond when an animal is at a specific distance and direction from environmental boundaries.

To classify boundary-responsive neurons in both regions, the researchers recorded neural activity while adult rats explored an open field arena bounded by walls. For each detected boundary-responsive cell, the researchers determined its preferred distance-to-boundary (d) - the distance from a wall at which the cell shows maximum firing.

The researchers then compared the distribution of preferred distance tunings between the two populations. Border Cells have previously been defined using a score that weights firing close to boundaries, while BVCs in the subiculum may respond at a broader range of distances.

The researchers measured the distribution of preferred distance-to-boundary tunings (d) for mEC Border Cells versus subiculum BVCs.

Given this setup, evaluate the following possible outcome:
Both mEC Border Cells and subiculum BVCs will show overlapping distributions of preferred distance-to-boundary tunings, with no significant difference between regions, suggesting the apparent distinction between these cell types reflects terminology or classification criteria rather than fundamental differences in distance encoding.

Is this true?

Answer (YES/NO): NO